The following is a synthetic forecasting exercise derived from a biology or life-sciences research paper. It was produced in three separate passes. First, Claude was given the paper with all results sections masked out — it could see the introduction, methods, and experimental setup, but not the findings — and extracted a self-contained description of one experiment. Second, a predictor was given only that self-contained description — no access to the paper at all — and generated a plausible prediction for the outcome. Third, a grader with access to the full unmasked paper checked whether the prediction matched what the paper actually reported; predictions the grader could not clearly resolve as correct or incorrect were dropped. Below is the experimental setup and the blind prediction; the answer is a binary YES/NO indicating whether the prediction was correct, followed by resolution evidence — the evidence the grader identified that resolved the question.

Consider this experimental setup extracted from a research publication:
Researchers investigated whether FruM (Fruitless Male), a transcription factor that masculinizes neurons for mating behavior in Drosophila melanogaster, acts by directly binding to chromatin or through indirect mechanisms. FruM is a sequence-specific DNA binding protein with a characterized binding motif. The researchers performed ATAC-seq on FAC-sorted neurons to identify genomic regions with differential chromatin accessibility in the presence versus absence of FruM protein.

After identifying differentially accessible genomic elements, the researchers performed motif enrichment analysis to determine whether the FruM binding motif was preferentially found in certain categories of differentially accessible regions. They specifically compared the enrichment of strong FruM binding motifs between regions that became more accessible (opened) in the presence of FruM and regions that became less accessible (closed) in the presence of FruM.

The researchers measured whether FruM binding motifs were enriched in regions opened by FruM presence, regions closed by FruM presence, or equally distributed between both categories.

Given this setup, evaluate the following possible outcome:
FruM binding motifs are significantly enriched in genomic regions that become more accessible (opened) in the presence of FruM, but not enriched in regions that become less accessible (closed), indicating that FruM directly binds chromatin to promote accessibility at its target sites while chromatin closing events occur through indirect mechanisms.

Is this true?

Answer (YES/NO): NO